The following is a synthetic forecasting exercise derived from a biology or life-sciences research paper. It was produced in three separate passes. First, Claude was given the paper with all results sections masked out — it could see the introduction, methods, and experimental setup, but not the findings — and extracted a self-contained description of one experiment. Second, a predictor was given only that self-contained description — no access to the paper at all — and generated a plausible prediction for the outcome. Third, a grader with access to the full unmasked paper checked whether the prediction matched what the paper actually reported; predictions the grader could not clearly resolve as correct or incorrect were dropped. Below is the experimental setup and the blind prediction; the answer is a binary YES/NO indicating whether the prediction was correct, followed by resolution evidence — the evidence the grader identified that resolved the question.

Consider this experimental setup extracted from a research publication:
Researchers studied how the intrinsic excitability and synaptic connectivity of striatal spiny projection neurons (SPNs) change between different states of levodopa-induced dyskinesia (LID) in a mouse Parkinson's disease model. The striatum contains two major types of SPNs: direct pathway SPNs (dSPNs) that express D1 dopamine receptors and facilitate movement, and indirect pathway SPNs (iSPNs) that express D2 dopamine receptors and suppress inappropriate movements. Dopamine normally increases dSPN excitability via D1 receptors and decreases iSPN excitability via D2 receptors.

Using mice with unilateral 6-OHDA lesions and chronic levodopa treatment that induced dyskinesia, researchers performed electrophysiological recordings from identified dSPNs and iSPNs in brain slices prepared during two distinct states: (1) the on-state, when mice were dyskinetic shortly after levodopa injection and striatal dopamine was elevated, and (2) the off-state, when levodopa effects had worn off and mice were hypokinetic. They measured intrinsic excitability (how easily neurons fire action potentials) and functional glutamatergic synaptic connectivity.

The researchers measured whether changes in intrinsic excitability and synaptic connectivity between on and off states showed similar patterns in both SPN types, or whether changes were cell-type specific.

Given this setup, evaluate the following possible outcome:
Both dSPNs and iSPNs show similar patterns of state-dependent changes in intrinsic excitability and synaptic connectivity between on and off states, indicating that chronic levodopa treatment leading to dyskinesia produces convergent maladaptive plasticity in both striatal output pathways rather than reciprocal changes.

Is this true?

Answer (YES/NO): NO